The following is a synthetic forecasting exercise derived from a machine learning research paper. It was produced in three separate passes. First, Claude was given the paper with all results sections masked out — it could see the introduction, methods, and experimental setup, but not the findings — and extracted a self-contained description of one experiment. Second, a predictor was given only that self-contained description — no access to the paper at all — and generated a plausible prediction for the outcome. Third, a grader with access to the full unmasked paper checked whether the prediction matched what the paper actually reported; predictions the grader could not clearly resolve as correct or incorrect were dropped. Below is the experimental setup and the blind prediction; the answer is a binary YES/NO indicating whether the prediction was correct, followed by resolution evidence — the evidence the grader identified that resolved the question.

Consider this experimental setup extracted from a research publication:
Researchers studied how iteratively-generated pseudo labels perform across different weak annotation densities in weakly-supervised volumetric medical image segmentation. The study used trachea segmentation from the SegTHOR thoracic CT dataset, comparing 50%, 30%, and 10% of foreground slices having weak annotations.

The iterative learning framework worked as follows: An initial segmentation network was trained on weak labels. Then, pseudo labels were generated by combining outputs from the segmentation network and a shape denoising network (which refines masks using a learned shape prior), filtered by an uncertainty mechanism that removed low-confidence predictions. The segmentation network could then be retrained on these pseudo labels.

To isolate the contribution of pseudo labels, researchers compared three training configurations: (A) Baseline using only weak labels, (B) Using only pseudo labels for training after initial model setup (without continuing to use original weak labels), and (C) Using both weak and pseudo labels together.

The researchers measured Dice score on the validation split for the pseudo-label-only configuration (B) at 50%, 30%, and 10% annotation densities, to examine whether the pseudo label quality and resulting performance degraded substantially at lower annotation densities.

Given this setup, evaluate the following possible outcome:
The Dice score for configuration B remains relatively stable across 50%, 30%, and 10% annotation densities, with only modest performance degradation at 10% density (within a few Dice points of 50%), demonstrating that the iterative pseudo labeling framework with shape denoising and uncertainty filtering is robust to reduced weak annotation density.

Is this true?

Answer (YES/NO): YES